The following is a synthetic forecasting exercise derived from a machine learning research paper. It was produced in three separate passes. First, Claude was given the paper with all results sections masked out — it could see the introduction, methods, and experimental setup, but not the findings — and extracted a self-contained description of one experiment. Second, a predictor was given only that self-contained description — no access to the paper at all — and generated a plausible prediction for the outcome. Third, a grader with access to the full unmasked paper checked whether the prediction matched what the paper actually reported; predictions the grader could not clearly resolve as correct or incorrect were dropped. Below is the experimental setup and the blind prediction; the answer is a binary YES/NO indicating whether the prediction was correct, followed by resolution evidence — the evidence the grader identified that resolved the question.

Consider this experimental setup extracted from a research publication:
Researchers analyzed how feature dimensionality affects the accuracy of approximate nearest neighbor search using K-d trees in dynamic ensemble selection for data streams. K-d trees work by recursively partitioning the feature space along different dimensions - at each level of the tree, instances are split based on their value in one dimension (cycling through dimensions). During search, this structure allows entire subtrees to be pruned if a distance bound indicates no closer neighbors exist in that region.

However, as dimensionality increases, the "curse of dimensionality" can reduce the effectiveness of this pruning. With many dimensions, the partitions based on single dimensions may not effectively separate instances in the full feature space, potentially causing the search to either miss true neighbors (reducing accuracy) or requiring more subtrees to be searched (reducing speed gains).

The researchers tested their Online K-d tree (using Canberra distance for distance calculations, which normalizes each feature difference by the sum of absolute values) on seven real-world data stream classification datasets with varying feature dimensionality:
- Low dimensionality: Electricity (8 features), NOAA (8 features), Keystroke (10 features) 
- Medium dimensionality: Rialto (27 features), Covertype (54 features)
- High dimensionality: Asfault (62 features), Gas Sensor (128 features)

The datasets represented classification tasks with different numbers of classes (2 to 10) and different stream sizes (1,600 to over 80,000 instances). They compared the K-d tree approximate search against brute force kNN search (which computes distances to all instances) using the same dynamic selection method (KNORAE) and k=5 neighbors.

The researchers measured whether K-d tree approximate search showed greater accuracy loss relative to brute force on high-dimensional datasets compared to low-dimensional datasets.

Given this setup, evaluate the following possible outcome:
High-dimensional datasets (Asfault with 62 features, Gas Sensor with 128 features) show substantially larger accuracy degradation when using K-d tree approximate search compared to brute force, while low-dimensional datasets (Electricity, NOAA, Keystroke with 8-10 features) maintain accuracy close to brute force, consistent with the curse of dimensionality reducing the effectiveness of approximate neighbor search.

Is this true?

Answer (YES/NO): NO